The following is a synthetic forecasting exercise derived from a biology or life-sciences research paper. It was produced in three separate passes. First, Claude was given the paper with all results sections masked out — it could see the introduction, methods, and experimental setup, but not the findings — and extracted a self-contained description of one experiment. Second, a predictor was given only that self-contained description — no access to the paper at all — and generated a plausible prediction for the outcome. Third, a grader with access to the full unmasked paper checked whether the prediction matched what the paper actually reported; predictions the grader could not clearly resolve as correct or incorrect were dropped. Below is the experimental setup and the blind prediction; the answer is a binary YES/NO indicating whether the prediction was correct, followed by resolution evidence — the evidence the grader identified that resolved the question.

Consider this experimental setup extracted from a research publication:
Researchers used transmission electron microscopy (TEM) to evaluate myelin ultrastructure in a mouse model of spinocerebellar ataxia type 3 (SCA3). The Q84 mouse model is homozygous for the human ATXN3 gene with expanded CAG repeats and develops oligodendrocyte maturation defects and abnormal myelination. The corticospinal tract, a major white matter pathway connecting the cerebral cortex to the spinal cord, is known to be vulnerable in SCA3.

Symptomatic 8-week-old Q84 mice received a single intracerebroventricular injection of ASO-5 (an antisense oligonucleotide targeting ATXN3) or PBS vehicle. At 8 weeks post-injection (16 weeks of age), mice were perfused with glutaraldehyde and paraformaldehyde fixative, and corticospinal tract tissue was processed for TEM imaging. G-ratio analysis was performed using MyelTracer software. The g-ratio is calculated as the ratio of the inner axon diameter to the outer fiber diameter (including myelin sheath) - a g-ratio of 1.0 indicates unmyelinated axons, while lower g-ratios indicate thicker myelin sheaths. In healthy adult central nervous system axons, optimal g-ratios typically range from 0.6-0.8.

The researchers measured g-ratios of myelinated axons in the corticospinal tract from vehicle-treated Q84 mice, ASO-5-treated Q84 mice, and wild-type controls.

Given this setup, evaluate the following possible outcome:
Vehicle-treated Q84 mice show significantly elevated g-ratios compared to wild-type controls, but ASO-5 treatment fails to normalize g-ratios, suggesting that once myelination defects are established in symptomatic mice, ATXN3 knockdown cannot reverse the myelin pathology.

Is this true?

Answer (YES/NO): NO